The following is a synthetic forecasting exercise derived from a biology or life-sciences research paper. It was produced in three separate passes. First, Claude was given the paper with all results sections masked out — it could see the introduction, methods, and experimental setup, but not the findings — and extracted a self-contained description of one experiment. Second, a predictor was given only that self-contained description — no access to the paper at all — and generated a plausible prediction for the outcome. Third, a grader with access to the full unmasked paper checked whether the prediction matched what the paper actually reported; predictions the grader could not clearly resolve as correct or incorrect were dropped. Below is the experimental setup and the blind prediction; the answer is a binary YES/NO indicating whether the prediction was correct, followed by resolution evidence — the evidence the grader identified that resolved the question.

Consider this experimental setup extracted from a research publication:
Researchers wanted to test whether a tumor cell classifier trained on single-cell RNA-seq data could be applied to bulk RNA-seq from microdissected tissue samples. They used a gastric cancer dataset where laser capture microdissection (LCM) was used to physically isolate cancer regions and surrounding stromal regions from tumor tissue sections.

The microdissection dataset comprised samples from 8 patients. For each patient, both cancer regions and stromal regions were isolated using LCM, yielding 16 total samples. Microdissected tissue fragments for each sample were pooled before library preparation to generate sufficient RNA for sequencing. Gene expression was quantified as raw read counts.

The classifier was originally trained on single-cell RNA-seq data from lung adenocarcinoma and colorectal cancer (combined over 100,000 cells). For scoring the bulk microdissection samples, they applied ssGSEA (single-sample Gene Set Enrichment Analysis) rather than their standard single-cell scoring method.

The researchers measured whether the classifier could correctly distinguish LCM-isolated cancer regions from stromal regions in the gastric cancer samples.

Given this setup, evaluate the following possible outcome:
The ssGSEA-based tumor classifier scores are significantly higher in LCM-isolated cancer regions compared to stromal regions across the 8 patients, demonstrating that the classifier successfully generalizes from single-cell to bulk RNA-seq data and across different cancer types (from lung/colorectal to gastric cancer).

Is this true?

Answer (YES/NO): YES